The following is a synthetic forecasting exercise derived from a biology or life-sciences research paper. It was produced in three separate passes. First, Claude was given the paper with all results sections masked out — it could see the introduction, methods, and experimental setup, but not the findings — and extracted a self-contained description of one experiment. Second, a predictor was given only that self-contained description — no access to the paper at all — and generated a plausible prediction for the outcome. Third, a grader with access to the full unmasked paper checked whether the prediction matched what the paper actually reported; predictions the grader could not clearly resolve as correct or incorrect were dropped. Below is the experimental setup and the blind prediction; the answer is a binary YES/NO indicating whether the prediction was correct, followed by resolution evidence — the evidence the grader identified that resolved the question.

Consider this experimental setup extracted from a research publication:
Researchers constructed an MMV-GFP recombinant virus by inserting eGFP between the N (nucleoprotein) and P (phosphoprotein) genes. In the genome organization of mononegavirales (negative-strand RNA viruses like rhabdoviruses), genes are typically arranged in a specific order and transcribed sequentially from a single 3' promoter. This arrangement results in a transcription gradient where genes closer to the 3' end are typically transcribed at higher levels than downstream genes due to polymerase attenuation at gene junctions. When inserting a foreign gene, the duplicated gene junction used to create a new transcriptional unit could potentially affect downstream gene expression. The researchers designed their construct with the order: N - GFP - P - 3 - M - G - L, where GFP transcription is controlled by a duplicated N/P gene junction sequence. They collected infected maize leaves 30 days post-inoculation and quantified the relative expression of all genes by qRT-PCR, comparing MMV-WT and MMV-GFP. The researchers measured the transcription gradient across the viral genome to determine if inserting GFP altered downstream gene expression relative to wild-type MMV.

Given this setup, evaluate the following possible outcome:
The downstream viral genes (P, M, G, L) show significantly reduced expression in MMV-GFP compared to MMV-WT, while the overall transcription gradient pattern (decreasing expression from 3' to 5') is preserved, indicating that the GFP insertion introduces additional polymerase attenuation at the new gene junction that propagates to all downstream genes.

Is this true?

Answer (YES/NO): NO